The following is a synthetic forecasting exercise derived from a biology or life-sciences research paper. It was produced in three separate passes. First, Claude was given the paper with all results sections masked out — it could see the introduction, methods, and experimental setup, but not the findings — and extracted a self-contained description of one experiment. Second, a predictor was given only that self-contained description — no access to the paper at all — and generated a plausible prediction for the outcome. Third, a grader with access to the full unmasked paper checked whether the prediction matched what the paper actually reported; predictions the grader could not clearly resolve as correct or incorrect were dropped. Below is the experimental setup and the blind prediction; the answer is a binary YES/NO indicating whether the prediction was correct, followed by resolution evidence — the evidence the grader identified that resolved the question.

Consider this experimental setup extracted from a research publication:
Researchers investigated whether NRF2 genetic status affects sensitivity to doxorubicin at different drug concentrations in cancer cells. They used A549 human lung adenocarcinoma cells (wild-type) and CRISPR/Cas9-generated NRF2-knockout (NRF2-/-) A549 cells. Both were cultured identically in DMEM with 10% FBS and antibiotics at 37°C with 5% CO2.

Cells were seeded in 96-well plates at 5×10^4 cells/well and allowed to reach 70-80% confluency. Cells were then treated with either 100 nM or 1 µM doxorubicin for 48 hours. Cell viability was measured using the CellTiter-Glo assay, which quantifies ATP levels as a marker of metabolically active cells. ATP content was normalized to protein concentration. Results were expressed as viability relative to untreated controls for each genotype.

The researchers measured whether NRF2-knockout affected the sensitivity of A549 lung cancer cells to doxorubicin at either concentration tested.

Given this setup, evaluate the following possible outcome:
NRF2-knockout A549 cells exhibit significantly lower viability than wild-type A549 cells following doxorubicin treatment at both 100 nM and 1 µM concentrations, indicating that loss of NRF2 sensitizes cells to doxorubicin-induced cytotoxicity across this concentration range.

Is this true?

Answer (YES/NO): NO